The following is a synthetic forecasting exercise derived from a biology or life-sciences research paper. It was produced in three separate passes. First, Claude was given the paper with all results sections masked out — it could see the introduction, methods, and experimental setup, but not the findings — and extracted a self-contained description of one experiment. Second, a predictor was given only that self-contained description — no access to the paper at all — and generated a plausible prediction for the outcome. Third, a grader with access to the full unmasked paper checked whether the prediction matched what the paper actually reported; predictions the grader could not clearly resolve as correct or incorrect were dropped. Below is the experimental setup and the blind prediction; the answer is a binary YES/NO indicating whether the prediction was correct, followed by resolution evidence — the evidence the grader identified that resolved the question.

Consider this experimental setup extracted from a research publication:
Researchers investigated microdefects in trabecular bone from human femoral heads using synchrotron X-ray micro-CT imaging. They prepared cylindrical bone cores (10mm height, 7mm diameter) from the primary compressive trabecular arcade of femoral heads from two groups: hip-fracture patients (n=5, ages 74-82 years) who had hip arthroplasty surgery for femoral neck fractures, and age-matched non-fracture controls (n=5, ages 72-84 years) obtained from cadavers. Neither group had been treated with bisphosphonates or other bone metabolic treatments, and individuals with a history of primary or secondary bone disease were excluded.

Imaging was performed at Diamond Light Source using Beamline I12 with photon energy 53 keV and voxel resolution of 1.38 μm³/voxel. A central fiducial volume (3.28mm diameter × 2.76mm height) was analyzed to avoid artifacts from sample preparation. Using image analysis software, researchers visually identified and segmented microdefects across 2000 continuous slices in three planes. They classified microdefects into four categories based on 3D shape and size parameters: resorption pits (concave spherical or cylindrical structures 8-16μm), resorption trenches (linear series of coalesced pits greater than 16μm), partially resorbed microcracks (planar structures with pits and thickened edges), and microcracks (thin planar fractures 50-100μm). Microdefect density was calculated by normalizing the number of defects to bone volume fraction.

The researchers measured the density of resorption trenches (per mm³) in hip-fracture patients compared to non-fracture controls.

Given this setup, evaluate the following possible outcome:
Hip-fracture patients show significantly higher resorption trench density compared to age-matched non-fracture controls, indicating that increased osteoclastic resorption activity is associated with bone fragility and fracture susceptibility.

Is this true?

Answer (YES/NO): YES